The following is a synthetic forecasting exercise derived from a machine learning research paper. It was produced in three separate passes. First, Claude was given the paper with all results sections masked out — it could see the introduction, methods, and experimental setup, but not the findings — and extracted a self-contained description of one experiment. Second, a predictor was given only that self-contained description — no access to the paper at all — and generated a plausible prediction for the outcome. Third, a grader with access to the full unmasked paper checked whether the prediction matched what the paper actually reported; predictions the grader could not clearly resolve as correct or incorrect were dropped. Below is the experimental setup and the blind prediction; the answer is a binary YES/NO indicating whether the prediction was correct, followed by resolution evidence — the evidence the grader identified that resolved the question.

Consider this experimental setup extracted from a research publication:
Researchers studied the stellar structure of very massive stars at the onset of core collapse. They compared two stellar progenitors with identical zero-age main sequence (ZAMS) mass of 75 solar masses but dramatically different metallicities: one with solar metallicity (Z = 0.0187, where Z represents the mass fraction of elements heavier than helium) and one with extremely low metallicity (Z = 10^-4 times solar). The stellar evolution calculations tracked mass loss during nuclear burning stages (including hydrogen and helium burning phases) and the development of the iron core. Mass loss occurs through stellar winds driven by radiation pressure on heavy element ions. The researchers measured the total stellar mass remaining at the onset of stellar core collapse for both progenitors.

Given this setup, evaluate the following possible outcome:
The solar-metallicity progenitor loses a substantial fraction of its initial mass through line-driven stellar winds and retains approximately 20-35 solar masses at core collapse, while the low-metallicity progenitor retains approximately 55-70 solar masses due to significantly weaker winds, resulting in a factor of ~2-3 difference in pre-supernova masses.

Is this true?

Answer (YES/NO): NO